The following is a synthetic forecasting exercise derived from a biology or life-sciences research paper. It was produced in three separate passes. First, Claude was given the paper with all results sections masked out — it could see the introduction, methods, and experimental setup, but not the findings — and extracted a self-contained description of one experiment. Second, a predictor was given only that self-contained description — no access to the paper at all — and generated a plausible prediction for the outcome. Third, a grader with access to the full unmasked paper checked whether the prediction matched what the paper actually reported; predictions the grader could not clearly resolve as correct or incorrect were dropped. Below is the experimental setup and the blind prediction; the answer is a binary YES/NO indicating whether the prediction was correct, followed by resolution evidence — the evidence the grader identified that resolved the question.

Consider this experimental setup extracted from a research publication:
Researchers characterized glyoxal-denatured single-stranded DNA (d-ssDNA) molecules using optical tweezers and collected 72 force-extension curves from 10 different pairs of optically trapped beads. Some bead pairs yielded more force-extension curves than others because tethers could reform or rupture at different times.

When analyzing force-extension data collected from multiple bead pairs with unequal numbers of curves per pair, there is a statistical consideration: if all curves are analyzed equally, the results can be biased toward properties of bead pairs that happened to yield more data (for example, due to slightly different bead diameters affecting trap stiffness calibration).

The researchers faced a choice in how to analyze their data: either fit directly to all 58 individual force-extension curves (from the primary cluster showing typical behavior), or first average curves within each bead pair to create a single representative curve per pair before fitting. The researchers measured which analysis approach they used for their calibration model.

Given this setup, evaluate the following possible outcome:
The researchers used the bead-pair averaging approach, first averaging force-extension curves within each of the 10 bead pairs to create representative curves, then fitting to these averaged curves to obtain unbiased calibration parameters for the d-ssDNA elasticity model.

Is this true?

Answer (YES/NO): NO